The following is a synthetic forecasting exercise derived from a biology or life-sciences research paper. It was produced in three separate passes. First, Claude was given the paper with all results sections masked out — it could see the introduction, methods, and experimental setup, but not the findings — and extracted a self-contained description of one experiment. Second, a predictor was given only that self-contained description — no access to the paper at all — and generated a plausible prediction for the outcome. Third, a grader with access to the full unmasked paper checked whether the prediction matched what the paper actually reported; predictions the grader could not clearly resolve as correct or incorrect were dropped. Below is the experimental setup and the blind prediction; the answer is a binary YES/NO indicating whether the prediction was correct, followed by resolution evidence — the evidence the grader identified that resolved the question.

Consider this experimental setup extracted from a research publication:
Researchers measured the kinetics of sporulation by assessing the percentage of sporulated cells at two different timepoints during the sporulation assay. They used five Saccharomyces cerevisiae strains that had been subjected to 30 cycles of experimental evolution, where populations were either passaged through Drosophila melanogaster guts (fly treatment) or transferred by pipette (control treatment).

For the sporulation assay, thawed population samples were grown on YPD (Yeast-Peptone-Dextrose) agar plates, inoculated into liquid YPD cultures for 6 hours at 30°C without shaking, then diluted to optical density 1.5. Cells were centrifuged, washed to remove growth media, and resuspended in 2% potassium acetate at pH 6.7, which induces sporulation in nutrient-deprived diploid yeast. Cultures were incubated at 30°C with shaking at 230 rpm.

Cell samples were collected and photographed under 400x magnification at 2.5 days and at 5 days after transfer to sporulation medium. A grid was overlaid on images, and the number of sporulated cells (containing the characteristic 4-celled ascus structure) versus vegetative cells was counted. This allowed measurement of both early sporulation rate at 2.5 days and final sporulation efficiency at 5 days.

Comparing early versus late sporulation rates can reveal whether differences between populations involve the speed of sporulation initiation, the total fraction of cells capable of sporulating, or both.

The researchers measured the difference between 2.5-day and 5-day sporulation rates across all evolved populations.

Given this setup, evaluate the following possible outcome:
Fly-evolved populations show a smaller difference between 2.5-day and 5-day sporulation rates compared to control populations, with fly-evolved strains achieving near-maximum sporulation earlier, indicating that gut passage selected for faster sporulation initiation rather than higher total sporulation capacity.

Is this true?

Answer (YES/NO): NO